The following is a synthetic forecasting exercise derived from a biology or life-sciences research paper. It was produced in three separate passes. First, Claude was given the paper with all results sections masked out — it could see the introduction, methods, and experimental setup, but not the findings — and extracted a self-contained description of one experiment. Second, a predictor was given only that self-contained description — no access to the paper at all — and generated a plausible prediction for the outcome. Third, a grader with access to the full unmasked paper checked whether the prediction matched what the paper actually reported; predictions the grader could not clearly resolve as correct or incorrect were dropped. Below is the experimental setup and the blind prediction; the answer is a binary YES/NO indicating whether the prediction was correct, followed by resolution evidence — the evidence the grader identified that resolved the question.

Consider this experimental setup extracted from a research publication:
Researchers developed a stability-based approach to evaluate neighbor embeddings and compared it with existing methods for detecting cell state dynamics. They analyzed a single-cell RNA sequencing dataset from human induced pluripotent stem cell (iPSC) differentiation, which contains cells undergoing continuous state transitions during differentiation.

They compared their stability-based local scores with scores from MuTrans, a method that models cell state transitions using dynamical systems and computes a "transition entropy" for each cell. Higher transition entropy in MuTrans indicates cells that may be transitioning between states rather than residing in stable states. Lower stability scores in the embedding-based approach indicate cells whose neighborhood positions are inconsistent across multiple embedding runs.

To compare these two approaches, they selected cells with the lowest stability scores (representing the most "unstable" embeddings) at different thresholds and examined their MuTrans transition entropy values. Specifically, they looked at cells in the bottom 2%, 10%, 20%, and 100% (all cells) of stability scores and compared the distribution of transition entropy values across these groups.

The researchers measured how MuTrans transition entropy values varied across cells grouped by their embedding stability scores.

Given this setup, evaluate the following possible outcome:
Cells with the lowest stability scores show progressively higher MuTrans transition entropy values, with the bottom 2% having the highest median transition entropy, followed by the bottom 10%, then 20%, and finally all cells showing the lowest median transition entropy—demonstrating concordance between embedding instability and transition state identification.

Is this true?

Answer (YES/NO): YES